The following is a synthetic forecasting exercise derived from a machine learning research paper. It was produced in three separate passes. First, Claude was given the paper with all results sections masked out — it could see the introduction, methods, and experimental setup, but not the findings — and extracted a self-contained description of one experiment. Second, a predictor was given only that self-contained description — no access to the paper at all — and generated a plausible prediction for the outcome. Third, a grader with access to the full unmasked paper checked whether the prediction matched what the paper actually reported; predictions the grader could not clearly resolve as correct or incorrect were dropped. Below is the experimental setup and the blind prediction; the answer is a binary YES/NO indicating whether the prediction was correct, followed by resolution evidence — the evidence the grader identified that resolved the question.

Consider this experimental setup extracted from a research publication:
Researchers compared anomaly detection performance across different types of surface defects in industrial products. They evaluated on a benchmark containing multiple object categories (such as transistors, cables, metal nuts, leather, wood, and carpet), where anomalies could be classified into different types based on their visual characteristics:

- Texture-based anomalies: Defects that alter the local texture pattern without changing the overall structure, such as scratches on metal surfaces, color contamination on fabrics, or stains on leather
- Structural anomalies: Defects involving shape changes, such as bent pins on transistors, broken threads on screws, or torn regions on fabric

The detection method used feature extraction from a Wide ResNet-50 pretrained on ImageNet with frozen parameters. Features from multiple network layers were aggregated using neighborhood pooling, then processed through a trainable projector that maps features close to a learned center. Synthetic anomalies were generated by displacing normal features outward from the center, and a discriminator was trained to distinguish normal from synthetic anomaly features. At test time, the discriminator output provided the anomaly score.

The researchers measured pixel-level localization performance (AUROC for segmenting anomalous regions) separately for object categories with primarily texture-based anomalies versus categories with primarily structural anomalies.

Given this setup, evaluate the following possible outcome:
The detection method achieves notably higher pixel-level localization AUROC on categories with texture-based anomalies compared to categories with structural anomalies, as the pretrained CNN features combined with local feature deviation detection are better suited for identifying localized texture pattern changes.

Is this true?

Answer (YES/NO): NO